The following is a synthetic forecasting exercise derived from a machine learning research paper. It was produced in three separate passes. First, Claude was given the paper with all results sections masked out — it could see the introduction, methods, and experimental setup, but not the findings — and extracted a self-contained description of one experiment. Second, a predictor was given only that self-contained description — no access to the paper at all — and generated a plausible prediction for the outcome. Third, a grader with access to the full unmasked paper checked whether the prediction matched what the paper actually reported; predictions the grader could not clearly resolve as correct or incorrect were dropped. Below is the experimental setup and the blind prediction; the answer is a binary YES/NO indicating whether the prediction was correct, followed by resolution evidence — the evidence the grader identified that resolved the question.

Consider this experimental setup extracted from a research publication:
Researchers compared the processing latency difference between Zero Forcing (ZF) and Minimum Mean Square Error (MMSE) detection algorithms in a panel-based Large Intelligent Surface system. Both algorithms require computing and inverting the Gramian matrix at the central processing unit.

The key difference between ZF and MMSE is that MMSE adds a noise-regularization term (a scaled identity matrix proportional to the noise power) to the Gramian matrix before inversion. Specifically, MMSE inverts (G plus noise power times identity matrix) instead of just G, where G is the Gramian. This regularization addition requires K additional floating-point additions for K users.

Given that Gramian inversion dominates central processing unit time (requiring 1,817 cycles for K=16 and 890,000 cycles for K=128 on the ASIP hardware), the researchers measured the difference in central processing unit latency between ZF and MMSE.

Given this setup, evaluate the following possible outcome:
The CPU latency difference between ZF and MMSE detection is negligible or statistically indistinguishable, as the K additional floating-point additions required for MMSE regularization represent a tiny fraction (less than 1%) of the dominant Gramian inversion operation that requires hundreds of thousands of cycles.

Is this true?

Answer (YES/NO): YES